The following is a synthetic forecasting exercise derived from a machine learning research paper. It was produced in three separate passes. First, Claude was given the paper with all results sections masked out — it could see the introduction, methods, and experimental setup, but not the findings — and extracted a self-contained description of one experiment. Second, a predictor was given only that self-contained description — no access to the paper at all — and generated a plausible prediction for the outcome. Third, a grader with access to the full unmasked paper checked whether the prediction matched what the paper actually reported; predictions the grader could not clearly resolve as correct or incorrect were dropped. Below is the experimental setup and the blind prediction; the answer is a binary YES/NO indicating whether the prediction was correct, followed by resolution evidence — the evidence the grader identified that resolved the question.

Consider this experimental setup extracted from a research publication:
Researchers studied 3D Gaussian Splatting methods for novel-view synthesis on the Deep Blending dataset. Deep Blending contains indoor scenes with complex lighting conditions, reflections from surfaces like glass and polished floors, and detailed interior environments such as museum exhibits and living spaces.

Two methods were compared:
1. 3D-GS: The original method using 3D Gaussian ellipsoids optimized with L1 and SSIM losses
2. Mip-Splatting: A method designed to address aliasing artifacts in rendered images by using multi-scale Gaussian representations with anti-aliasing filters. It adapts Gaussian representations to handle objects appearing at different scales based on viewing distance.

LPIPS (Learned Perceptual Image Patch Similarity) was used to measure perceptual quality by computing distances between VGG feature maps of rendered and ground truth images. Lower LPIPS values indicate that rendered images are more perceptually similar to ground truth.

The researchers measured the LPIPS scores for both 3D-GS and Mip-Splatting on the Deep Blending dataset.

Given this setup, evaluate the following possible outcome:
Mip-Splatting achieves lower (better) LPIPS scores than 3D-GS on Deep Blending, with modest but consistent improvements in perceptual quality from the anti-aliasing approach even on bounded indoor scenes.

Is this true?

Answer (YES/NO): NO